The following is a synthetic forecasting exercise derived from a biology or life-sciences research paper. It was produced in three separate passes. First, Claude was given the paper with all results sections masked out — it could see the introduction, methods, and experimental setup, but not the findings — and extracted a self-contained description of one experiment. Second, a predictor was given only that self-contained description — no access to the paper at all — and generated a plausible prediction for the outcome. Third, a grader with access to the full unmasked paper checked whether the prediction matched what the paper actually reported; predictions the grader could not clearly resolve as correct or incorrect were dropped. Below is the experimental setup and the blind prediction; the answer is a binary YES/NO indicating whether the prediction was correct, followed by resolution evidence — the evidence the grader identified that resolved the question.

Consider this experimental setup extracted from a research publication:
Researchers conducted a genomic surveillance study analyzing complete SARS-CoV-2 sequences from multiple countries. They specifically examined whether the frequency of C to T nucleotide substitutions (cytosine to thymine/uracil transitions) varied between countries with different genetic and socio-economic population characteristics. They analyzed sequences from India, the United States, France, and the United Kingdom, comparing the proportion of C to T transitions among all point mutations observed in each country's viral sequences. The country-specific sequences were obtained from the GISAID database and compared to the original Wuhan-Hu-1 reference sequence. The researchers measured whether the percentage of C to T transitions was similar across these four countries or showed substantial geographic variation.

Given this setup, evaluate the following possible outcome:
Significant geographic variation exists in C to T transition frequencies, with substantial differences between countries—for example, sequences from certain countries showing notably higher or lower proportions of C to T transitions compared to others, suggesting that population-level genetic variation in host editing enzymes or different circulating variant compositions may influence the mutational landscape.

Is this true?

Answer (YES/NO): YES